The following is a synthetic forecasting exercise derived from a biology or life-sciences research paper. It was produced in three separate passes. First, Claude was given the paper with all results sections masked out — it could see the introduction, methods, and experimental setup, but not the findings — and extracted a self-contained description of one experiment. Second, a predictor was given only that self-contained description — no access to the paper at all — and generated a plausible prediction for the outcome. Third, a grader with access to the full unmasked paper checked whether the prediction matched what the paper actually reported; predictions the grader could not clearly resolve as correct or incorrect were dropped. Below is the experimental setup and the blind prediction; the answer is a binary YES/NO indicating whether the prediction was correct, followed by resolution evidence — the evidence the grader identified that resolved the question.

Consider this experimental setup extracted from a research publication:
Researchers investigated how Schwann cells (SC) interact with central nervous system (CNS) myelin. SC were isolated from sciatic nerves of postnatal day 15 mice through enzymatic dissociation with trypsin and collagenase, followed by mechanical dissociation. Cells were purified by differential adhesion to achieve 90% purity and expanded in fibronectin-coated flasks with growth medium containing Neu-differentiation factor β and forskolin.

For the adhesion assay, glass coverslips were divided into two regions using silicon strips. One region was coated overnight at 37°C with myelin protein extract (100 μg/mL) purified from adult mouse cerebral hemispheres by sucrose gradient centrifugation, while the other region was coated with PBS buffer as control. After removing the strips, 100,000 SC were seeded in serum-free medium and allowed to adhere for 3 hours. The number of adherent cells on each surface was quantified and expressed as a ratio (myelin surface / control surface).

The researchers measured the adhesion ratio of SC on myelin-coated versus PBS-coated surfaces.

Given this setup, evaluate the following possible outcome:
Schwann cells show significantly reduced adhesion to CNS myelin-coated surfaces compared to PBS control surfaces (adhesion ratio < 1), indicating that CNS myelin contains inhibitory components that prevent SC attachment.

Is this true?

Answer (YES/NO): YES